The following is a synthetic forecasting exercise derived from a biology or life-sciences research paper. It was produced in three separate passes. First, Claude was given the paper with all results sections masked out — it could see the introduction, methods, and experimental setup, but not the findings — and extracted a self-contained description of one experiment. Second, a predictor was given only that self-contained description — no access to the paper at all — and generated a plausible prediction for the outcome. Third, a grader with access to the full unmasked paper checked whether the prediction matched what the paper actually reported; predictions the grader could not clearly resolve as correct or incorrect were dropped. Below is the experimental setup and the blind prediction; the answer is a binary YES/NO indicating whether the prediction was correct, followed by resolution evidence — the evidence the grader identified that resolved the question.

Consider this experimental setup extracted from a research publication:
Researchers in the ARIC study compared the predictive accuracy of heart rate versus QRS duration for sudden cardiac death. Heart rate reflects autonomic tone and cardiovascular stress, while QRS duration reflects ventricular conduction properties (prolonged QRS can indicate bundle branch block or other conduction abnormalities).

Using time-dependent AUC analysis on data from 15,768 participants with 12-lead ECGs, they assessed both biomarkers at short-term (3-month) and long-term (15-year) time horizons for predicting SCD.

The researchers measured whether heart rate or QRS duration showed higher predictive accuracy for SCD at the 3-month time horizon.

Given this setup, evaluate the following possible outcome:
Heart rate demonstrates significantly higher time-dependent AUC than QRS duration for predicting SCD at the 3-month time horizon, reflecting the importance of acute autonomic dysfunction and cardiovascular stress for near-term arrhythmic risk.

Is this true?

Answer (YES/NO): YES